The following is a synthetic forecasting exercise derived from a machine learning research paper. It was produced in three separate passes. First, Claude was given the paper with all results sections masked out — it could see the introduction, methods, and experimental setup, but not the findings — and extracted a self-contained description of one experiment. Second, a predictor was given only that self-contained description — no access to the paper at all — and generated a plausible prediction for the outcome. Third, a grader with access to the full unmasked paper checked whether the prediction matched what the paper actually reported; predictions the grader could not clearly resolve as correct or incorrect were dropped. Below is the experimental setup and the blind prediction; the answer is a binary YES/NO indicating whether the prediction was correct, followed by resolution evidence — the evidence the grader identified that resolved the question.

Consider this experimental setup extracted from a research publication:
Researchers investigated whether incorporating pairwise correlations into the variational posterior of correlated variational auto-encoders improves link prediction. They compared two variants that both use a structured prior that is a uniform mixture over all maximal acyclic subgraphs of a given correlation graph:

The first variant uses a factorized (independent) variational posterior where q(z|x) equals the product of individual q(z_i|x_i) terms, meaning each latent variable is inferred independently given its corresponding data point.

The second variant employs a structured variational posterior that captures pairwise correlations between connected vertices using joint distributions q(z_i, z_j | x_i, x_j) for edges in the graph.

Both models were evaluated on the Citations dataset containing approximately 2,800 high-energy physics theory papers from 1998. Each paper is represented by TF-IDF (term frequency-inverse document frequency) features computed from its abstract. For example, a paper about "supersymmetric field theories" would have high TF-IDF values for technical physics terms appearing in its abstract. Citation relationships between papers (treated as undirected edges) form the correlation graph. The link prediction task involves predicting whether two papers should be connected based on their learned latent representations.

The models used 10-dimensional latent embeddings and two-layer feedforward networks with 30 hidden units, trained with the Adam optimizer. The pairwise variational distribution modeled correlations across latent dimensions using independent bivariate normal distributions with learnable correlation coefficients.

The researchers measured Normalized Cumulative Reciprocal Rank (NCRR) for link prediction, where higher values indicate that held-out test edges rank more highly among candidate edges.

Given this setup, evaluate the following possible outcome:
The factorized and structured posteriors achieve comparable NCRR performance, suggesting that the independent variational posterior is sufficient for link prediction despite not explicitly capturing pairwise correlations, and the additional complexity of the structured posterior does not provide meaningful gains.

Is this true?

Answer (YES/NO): NO